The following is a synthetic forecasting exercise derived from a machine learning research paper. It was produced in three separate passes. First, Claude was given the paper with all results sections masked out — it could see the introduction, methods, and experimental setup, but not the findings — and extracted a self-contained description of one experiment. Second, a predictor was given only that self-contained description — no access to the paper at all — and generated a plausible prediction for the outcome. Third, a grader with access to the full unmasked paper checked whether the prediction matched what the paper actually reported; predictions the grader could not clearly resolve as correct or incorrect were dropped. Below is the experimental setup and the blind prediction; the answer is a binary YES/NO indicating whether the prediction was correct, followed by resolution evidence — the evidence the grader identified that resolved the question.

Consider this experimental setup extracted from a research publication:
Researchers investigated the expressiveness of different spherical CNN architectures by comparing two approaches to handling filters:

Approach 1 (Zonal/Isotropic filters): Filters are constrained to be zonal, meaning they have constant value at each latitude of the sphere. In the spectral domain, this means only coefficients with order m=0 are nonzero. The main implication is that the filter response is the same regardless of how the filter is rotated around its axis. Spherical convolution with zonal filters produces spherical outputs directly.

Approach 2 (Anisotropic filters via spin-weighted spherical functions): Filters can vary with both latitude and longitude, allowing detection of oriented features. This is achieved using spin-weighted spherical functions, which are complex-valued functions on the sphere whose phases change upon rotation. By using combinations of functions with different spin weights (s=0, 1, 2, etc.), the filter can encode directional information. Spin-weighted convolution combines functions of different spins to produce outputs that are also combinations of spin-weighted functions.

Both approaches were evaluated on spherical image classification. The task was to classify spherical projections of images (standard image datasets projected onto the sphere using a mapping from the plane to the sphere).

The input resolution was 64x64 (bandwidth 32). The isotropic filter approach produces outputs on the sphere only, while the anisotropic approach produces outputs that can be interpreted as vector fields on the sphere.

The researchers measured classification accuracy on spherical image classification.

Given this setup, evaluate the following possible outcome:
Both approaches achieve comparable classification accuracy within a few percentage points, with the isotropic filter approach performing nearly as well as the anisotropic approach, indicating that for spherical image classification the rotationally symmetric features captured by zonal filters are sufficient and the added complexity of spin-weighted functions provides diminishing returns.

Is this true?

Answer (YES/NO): NO